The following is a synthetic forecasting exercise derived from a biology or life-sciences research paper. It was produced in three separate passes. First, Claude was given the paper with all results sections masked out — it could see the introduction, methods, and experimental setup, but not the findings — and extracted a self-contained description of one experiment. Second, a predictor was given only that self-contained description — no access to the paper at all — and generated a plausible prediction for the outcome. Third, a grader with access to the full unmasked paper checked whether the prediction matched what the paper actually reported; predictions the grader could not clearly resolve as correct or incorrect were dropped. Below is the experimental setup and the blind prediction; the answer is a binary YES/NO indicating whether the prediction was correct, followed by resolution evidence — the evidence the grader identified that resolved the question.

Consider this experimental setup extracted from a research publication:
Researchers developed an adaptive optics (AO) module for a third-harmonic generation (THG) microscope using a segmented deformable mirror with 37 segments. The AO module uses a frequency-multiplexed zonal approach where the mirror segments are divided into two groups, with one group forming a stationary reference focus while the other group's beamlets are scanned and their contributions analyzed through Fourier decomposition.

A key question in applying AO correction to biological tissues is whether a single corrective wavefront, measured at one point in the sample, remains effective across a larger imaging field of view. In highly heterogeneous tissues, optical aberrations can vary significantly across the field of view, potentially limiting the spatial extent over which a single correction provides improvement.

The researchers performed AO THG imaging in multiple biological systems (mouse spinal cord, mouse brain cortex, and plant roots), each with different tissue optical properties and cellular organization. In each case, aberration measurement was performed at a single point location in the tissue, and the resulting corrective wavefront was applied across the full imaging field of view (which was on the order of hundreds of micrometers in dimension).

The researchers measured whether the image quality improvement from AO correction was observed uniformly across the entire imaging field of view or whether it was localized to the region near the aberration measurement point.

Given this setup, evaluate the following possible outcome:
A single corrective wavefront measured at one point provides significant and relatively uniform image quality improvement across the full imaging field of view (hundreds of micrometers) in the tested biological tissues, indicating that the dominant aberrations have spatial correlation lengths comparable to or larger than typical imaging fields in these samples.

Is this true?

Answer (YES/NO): YES